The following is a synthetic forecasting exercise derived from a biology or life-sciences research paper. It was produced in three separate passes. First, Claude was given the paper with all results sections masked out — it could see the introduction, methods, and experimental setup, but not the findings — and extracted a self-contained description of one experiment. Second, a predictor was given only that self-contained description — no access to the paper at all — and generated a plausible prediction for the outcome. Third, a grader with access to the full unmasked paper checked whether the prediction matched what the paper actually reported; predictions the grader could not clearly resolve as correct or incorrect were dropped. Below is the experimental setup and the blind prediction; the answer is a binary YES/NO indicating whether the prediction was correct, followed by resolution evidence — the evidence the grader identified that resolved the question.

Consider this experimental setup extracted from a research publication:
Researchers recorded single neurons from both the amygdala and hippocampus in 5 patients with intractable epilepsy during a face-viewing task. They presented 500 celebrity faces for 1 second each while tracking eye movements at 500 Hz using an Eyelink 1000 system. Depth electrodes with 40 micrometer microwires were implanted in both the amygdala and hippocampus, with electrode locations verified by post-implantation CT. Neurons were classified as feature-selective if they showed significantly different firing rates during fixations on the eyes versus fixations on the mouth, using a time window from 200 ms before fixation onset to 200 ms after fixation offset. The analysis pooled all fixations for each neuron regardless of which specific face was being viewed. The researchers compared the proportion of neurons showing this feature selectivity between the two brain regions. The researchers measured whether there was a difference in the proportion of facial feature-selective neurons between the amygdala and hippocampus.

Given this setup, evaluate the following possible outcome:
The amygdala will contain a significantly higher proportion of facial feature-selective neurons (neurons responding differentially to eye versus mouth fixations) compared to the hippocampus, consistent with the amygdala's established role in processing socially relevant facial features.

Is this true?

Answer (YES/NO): YES